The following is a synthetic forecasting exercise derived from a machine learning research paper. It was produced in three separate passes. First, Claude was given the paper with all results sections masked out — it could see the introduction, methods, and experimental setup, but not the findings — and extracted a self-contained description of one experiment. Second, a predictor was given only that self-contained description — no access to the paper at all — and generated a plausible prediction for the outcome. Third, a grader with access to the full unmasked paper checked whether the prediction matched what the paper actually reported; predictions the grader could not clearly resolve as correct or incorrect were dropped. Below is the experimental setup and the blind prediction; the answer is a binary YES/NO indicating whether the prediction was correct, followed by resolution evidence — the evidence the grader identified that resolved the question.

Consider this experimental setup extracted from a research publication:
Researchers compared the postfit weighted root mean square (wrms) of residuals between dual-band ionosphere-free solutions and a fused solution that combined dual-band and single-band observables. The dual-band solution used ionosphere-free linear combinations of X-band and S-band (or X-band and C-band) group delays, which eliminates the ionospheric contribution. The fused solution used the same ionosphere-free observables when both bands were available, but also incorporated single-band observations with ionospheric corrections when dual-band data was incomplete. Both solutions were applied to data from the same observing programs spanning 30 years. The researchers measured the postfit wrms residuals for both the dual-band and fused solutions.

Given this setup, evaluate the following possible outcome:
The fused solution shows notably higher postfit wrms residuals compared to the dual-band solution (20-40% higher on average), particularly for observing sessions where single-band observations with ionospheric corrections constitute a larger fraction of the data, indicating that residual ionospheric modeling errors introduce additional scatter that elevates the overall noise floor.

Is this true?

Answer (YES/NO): NO